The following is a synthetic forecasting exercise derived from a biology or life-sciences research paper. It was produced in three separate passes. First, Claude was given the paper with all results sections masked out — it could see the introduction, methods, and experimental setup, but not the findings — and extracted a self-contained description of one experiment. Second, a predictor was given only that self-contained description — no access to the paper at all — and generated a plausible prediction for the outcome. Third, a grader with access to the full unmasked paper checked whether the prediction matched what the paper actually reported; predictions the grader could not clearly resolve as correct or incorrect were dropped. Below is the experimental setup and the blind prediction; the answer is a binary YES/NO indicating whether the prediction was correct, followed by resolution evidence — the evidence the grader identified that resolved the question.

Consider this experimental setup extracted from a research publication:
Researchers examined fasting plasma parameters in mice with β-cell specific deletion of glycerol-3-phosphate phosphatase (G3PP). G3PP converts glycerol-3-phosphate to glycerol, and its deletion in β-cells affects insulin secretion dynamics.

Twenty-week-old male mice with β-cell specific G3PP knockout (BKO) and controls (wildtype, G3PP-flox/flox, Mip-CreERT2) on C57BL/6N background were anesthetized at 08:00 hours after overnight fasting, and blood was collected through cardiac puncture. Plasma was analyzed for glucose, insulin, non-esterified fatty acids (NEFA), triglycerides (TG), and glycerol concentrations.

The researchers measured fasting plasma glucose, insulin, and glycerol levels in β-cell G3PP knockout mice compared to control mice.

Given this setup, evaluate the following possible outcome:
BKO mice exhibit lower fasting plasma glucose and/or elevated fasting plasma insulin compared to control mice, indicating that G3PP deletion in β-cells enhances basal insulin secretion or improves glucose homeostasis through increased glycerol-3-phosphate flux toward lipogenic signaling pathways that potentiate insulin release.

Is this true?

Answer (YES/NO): YES